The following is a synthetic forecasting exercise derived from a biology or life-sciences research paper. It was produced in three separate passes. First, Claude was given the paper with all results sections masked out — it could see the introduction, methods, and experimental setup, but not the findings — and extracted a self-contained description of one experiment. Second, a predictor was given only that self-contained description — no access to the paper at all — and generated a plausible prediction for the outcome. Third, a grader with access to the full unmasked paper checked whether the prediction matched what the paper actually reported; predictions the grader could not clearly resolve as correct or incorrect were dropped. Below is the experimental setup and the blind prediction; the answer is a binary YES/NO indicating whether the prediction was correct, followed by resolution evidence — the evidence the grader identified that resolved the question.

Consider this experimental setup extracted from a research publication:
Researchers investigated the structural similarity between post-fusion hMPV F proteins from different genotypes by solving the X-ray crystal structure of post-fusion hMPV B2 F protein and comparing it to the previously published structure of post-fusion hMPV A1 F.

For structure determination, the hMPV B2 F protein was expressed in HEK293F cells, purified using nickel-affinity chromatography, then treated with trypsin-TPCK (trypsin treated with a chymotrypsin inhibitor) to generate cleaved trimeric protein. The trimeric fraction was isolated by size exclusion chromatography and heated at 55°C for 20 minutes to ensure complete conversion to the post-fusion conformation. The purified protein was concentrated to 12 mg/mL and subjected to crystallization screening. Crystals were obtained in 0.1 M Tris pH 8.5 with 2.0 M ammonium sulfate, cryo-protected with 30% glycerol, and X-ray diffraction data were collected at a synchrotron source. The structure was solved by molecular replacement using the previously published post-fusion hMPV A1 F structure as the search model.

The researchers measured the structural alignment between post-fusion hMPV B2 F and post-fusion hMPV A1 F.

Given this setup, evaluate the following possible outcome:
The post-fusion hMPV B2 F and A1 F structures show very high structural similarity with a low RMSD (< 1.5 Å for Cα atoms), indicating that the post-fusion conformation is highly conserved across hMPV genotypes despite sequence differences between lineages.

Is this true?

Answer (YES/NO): YES